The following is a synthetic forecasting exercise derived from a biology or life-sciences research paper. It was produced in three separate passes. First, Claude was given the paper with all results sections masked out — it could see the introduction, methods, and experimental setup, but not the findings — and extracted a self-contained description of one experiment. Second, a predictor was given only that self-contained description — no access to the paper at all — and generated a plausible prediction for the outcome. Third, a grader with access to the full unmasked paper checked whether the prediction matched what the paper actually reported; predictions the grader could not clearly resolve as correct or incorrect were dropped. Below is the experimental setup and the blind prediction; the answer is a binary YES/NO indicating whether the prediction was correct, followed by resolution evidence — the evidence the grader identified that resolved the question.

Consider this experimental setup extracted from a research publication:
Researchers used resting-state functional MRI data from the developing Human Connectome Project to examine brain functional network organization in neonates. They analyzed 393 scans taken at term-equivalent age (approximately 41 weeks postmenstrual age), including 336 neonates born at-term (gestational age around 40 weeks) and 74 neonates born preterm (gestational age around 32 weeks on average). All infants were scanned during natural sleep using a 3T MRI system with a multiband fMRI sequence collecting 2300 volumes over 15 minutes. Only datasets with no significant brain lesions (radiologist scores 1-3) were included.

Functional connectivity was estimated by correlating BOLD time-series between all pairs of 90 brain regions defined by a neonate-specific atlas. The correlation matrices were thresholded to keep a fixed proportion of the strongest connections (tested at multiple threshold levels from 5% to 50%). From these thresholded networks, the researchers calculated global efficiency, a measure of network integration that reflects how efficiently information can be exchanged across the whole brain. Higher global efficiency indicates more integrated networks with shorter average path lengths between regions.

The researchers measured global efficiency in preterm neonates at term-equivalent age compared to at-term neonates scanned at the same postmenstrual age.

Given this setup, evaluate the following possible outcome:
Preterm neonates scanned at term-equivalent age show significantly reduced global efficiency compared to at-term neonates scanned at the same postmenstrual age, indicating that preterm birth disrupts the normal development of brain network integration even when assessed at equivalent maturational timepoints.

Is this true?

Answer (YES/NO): YES